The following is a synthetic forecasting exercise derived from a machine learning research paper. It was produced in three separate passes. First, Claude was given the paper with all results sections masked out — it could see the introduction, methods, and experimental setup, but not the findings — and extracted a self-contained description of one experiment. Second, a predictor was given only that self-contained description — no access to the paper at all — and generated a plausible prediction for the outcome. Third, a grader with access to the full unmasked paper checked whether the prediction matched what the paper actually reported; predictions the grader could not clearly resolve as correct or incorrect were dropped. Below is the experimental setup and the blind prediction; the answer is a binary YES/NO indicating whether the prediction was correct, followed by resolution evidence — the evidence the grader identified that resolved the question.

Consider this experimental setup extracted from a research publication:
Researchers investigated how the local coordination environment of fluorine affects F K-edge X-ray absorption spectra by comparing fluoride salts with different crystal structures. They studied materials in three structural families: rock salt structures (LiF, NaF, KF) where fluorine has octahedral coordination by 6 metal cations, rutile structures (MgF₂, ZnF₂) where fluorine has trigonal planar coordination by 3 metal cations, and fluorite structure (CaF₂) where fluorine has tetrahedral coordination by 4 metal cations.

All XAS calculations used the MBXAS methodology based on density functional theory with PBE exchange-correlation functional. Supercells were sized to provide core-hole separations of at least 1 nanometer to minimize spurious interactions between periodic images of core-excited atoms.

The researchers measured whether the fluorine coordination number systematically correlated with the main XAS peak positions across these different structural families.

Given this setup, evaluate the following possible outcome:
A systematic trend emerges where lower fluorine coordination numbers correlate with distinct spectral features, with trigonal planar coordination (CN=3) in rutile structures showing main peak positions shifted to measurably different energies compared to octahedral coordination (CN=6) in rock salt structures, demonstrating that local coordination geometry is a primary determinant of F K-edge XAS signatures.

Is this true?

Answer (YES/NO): NO